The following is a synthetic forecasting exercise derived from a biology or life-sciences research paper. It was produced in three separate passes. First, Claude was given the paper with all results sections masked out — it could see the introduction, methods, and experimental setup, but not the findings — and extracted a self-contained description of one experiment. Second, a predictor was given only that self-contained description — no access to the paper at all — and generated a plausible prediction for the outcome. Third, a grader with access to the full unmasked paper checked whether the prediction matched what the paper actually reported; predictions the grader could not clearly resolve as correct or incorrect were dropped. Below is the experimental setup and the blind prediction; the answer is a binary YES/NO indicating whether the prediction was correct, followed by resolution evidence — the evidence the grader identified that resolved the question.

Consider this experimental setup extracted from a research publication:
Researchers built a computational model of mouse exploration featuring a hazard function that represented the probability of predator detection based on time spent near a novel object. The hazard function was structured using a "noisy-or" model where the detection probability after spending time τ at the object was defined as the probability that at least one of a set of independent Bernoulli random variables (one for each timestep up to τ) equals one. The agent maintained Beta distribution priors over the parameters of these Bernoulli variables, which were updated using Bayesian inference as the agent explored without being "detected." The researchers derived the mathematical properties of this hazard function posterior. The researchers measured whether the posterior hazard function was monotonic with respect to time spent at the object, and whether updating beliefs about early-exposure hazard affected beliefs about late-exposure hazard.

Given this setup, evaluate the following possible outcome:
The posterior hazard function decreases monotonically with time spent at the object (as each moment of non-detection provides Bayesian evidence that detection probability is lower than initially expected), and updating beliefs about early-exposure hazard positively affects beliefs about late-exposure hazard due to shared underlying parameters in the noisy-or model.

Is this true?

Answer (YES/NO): NO